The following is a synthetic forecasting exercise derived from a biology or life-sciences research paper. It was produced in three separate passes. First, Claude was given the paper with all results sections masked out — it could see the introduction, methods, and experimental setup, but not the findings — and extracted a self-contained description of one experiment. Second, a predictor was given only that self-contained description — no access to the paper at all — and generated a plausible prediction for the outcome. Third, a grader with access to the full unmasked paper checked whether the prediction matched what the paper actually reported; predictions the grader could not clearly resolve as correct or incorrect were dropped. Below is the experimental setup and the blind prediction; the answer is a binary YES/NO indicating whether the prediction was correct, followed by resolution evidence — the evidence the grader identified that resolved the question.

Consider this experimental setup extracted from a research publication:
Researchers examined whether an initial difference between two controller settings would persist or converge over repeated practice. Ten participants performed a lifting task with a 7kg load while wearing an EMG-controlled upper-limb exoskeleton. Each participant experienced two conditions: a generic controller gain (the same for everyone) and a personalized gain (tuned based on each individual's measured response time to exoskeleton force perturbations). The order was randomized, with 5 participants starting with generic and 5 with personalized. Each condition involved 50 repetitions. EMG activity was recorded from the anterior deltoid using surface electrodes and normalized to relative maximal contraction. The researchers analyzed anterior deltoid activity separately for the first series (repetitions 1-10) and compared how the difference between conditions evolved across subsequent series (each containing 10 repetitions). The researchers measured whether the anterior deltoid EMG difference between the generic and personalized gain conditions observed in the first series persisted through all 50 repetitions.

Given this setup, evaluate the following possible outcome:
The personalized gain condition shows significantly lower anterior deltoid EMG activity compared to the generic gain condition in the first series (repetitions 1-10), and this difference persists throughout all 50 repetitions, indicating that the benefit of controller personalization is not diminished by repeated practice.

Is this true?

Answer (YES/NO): NO